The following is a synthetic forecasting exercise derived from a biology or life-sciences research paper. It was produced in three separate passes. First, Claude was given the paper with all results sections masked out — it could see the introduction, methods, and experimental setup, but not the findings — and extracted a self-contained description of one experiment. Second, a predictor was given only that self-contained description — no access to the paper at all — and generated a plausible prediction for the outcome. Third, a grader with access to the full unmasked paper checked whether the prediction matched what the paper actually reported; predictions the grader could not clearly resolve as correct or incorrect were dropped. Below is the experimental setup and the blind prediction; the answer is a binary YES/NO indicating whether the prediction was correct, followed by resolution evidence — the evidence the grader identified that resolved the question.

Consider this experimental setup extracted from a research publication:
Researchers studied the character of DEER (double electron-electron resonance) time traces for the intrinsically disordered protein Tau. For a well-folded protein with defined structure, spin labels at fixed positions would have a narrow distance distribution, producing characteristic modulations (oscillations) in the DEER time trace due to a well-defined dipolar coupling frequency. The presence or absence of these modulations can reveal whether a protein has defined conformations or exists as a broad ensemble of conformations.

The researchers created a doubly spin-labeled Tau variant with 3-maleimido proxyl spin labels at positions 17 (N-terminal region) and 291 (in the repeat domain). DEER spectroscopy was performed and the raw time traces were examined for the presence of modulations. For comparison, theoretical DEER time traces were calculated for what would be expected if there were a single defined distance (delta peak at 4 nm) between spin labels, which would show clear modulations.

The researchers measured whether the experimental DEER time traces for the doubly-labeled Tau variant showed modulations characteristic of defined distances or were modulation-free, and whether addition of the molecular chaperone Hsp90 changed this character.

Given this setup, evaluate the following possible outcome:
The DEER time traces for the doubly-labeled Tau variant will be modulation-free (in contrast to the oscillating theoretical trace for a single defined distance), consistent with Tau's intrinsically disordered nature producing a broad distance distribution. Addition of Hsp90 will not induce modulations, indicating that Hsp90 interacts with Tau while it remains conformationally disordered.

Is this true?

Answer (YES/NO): YES